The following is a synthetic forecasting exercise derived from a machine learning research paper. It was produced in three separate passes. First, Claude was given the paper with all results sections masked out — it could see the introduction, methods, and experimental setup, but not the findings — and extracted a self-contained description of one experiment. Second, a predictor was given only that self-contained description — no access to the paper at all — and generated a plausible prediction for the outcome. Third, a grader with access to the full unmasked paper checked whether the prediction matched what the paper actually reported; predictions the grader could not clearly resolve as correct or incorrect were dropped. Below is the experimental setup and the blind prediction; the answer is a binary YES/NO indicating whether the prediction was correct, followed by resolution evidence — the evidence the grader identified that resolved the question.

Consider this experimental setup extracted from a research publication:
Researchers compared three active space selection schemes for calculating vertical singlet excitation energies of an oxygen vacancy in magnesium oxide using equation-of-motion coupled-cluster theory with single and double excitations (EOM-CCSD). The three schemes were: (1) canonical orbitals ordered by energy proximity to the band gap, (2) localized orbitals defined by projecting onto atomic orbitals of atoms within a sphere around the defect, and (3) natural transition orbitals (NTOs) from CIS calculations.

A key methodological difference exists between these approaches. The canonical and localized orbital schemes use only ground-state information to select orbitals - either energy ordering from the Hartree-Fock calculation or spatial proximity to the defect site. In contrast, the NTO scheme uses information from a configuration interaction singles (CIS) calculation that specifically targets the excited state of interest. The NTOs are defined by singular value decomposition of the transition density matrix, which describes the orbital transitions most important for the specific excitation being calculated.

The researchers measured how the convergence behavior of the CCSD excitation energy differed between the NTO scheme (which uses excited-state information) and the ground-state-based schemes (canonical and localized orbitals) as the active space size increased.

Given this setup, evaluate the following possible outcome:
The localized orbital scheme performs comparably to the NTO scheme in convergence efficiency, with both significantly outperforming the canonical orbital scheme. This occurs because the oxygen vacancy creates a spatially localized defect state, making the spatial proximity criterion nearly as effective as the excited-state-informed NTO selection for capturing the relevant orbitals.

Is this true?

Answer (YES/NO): NO